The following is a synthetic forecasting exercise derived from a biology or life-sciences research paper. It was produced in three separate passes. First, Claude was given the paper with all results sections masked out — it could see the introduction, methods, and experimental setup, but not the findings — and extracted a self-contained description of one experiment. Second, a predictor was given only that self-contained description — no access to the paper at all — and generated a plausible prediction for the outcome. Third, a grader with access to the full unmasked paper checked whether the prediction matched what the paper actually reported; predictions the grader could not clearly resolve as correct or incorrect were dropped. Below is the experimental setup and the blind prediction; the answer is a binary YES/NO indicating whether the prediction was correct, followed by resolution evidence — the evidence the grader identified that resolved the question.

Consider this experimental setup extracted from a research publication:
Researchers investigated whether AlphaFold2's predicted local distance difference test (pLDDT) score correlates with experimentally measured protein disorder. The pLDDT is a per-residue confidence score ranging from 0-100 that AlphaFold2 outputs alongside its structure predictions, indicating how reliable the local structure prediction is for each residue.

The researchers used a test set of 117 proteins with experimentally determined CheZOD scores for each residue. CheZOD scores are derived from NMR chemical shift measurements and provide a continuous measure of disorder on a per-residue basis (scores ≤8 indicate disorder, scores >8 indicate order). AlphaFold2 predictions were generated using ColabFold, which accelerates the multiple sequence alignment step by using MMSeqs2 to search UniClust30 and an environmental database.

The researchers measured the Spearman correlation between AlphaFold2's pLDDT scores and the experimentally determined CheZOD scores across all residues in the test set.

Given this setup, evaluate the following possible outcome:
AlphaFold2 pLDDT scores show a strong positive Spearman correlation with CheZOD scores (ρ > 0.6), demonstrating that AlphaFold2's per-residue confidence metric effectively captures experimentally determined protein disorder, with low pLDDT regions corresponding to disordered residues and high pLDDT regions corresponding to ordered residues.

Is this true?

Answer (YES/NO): NO